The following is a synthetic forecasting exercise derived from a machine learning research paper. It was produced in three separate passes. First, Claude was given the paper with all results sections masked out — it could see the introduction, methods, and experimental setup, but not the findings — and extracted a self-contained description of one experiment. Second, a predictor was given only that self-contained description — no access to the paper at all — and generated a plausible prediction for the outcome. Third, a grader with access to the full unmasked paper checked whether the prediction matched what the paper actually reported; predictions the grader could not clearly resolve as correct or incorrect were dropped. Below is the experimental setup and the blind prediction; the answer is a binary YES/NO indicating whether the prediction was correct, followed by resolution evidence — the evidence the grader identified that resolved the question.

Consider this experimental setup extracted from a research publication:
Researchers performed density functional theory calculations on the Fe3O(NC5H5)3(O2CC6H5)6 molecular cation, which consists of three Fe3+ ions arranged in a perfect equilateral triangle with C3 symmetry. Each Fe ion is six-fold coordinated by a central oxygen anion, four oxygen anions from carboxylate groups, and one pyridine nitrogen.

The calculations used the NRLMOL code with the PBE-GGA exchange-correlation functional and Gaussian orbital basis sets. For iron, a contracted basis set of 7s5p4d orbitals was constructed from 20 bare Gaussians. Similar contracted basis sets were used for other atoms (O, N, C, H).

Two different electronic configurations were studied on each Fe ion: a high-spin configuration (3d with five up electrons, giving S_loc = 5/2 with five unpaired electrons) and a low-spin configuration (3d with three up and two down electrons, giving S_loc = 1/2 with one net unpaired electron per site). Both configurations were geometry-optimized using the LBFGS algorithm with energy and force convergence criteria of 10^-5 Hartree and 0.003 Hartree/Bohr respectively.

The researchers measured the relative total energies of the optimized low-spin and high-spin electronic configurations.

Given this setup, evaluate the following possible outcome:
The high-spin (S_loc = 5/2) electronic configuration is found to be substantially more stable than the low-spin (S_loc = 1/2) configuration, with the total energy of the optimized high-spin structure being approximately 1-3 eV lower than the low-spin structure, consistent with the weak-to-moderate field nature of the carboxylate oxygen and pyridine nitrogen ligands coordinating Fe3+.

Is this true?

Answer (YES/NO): NO